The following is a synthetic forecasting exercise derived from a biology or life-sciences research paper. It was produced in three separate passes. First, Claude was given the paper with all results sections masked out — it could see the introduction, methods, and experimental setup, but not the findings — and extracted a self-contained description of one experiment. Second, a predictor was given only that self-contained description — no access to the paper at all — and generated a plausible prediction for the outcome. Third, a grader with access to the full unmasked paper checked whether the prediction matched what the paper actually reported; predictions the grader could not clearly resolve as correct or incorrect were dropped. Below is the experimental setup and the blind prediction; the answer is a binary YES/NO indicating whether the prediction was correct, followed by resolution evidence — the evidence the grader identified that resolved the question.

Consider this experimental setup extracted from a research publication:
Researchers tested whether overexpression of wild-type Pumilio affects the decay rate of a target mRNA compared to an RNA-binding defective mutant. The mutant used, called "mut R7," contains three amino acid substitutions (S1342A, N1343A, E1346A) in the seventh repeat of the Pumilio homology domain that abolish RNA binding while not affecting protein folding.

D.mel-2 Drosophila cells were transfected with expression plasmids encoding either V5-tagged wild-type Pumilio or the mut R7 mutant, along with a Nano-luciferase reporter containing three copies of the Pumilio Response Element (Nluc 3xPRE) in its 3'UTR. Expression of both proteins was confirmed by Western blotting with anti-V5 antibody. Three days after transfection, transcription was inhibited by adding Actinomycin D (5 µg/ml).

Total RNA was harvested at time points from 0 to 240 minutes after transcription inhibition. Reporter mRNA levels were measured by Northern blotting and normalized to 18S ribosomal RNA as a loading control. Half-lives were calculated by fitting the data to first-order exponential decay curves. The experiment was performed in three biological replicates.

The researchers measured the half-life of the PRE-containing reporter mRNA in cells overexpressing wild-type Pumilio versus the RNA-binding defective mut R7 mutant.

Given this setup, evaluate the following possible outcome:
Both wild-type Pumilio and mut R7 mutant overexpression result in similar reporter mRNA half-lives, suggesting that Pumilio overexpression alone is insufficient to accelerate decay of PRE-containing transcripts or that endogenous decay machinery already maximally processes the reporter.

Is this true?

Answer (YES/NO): NO